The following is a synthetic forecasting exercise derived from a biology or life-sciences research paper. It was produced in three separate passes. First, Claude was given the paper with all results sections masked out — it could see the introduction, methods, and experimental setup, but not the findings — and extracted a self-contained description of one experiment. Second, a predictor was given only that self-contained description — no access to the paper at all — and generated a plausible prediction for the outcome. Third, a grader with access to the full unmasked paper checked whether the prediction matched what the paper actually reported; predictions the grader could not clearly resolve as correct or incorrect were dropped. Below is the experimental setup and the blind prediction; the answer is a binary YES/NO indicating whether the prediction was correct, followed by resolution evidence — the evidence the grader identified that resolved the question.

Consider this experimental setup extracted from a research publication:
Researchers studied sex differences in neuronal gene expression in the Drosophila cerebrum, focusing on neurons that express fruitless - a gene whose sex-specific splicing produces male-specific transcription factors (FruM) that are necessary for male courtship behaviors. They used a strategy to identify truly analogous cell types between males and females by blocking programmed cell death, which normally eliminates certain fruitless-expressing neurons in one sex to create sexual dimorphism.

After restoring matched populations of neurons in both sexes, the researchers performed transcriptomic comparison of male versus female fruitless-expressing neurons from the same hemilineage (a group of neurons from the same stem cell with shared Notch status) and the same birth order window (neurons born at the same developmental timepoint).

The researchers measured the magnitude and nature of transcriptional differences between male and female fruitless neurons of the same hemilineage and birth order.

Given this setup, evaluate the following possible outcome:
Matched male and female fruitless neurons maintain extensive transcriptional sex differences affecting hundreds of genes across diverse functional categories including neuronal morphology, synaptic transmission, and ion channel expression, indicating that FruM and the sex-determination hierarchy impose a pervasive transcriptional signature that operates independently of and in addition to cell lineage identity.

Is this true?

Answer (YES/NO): NO